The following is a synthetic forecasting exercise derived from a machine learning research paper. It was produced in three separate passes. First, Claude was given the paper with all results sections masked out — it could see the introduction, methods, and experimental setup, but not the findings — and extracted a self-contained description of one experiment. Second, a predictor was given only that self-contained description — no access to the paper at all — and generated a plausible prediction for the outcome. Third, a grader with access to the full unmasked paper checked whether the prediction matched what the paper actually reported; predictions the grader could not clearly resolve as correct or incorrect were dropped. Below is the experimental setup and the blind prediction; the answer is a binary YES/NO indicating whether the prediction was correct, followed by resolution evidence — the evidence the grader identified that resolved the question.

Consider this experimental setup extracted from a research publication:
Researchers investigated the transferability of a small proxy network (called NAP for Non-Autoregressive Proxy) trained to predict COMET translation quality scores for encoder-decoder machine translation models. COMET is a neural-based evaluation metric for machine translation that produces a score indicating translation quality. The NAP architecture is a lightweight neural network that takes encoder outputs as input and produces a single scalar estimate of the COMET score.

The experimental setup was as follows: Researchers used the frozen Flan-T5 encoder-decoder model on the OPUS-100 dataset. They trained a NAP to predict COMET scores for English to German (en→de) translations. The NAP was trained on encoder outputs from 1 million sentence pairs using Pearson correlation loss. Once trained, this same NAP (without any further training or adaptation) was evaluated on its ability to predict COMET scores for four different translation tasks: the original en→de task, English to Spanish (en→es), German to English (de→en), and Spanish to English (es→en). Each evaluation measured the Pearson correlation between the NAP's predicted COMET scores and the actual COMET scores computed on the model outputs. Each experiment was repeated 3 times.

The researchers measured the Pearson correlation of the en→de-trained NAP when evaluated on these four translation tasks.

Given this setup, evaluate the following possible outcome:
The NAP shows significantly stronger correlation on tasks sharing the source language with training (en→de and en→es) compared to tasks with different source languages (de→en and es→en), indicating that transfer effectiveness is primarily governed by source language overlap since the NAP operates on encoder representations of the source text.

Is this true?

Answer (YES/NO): NO